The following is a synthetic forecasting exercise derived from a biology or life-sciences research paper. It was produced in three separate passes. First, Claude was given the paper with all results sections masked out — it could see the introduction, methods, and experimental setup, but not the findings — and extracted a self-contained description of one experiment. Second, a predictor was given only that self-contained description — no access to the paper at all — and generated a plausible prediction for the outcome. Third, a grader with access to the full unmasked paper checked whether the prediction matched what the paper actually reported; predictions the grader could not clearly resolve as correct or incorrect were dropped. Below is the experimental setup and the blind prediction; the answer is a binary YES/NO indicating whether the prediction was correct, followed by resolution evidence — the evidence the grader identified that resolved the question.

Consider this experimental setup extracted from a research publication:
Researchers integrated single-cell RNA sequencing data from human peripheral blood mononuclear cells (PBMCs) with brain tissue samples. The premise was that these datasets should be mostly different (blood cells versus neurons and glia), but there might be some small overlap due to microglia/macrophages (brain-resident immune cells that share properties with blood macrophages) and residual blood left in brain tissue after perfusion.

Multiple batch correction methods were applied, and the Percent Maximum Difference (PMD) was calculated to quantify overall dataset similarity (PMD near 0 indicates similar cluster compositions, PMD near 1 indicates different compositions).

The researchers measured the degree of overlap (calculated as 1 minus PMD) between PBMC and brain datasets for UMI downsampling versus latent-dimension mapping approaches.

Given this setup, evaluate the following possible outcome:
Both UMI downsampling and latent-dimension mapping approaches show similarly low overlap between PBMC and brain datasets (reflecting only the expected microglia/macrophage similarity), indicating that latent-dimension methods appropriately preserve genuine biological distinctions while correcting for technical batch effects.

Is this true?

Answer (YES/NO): NO